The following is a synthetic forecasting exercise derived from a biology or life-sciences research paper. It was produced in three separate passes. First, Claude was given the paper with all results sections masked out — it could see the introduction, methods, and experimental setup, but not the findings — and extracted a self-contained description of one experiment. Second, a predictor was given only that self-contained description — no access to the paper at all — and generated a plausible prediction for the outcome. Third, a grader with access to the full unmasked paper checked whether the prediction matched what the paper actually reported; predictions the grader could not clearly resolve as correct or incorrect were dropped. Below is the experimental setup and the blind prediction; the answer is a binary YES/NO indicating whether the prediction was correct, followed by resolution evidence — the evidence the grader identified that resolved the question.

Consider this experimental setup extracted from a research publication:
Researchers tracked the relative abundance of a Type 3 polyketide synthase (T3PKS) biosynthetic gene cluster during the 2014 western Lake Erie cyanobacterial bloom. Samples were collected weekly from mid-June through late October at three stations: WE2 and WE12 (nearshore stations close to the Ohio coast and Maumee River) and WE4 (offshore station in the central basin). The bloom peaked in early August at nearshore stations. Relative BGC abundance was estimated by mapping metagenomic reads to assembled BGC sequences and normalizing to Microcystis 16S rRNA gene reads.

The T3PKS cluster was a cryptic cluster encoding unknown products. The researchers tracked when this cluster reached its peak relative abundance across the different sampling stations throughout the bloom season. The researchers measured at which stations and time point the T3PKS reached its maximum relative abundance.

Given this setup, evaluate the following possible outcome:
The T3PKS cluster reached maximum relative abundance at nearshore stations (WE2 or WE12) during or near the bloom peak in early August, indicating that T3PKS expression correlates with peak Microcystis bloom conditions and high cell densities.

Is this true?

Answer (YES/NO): YES